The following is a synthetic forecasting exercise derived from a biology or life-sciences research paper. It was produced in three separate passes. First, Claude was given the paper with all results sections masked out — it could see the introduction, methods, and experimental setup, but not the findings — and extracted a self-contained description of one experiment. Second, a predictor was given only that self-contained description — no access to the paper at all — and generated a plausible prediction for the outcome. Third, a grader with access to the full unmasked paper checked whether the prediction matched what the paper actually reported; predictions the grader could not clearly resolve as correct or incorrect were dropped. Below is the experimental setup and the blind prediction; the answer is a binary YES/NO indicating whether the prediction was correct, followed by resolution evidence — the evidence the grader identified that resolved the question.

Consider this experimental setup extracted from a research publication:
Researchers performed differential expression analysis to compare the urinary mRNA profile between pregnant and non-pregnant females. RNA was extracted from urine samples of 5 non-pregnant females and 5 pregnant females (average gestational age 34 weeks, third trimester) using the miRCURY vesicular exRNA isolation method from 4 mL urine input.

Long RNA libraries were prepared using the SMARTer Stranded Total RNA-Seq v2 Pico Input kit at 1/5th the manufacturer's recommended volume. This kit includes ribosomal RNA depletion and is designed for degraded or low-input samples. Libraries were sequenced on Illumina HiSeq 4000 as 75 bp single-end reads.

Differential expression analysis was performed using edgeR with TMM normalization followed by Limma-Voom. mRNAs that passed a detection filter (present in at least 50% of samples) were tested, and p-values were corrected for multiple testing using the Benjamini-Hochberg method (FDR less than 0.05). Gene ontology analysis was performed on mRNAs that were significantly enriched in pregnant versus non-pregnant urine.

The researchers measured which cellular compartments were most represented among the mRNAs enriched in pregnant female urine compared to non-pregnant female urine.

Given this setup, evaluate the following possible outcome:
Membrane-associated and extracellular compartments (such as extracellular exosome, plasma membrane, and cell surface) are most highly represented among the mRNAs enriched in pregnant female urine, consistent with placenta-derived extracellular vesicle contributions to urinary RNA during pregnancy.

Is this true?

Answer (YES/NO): YES